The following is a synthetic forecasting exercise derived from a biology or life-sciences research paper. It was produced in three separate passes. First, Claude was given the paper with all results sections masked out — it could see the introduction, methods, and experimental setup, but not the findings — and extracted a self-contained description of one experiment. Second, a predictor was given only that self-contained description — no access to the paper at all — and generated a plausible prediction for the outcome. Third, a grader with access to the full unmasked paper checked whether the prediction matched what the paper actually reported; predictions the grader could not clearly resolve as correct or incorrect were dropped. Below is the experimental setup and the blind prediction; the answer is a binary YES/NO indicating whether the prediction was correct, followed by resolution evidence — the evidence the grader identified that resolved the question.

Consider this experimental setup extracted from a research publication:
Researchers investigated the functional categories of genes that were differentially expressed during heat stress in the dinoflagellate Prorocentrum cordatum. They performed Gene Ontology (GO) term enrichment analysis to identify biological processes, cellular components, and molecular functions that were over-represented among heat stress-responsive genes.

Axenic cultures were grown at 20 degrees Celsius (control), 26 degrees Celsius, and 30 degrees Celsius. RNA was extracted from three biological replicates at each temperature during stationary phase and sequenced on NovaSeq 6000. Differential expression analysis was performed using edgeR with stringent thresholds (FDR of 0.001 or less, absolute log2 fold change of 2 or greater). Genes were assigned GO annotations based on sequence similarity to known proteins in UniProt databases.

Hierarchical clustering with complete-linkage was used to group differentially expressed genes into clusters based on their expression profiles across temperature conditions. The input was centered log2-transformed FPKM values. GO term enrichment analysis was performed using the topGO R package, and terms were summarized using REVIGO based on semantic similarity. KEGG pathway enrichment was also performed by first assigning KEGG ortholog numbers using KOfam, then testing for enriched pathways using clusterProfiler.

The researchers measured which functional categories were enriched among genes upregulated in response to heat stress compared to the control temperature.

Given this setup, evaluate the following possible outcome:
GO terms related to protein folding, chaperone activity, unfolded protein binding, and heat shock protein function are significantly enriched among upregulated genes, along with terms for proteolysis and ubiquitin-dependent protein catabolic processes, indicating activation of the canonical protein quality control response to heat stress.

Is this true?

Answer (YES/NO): NO